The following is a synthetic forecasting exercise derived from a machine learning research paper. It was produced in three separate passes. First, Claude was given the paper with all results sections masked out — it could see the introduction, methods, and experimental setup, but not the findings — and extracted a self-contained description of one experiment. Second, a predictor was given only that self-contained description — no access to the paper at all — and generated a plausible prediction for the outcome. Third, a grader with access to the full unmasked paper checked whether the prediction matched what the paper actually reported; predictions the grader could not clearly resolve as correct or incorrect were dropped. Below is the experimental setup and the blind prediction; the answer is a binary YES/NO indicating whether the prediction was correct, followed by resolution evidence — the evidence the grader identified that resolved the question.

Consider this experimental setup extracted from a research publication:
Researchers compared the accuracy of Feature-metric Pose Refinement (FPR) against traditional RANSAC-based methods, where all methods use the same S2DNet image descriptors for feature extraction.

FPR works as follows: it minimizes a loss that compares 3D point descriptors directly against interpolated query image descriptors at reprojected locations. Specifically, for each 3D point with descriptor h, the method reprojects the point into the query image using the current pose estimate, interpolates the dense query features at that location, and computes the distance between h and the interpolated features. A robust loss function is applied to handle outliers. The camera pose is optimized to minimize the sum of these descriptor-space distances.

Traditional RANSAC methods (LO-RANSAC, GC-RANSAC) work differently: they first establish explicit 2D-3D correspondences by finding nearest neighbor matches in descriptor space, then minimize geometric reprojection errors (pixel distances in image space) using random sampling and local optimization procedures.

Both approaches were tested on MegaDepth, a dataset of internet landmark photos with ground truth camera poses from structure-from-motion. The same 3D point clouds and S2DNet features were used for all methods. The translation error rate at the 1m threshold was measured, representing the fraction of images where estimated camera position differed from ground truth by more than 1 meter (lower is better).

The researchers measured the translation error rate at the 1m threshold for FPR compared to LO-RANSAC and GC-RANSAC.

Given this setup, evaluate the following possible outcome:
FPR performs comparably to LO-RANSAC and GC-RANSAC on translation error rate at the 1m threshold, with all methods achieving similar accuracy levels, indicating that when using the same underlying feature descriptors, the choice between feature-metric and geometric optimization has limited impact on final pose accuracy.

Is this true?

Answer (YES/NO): YES